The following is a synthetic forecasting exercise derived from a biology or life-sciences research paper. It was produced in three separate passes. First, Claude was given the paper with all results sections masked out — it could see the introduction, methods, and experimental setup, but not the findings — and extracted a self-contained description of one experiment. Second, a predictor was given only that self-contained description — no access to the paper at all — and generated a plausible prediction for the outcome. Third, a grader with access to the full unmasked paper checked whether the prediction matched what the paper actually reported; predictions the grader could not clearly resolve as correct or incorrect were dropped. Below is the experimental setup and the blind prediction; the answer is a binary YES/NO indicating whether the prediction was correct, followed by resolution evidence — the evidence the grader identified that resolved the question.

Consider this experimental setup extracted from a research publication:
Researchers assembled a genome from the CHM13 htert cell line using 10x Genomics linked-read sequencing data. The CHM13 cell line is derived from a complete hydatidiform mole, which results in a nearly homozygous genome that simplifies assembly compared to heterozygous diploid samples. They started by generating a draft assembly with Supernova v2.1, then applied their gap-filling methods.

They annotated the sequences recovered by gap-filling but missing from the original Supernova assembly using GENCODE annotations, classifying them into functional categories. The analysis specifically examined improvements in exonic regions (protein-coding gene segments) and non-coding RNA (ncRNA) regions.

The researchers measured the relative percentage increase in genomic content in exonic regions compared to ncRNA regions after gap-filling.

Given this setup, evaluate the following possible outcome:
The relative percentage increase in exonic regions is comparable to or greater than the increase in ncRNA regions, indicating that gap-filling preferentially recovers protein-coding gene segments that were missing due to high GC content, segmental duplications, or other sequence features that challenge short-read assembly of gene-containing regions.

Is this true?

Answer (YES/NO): YES